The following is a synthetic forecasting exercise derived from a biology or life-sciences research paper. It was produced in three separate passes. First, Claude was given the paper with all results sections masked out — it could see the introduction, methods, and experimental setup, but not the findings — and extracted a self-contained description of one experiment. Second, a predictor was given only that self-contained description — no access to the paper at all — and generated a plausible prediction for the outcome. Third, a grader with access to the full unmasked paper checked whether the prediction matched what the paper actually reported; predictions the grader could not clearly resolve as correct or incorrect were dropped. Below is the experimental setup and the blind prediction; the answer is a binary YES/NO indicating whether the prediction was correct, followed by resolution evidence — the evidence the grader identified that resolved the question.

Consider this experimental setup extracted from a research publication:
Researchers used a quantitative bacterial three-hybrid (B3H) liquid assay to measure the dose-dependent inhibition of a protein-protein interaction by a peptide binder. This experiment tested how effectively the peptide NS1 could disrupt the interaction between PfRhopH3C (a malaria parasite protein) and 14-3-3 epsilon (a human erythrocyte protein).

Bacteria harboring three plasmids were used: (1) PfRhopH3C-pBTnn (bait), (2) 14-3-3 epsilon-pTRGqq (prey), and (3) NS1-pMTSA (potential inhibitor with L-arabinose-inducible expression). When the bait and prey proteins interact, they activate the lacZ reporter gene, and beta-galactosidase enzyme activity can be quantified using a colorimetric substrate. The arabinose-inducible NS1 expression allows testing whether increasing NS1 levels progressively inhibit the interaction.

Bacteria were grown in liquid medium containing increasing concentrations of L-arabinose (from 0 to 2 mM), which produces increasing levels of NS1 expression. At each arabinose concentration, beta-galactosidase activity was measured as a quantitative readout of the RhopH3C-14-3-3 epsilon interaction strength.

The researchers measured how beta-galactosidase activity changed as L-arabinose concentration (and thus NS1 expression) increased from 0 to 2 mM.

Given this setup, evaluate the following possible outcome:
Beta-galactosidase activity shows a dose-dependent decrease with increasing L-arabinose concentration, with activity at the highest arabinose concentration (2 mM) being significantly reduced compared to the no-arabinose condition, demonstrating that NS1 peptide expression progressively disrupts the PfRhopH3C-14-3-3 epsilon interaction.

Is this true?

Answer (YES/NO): YES